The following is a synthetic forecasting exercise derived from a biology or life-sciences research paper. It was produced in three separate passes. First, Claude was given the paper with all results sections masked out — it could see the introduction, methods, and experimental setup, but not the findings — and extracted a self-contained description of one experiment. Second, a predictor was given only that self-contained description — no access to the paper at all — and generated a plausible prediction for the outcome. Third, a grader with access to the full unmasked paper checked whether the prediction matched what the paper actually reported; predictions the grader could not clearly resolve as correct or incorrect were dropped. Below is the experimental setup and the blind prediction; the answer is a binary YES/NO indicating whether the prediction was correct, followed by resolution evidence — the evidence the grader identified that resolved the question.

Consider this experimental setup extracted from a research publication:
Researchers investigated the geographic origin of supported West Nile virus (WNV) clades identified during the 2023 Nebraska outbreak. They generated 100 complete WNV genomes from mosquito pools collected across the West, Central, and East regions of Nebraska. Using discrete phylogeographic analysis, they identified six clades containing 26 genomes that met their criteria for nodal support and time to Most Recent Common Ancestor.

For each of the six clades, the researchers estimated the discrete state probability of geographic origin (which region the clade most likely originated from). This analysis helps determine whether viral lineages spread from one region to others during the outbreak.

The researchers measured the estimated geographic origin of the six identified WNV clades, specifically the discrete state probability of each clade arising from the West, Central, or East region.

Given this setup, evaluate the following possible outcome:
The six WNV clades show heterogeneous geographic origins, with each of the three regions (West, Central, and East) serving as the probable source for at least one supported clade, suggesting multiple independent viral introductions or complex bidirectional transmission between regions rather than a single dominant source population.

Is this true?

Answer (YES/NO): NO